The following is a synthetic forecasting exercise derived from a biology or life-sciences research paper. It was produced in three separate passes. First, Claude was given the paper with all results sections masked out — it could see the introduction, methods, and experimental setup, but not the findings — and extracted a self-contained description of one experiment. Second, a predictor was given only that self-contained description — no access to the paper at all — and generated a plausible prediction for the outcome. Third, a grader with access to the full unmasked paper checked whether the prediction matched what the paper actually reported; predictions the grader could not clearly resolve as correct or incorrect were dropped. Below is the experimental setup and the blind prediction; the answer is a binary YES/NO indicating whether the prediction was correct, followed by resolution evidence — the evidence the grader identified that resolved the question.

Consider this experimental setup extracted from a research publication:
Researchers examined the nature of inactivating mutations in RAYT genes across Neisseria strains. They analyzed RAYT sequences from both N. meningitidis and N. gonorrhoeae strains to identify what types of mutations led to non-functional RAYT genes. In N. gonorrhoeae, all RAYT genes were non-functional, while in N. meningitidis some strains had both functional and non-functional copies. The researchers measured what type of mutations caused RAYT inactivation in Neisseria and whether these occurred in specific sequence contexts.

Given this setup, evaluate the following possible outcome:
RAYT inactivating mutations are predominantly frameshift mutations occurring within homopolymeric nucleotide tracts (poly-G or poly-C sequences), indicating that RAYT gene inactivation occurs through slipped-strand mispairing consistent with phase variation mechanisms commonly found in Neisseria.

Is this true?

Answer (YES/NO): YES